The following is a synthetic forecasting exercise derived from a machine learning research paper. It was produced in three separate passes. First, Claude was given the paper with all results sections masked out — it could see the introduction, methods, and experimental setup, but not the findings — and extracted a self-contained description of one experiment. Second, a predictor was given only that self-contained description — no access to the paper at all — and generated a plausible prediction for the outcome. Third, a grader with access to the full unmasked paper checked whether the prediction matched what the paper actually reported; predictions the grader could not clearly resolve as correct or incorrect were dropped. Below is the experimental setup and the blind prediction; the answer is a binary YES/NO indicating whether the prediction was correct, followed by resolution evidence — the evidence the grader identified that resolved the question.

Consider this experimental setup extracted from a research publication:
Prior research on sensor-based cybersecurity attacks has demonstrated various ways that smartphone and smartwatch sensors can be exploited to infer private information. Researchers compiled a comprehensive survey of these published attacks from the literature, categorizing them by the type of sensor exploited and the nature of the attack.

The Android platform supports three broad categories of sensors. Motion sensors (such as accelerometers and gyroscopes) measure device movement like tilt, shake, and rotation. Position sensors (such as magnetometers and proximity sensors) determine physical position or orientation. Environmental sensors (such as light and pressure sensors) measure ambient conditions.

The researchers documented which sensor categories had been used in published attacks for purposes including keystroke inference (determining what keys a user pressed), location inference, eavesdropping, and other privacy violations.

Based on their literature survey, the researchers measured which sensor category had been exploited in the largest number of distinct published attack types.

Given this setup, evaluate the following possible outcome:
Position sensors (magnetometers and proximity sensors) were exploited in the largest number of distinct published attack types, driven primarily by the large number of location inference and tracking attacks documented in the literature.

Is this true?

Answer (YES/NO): NO